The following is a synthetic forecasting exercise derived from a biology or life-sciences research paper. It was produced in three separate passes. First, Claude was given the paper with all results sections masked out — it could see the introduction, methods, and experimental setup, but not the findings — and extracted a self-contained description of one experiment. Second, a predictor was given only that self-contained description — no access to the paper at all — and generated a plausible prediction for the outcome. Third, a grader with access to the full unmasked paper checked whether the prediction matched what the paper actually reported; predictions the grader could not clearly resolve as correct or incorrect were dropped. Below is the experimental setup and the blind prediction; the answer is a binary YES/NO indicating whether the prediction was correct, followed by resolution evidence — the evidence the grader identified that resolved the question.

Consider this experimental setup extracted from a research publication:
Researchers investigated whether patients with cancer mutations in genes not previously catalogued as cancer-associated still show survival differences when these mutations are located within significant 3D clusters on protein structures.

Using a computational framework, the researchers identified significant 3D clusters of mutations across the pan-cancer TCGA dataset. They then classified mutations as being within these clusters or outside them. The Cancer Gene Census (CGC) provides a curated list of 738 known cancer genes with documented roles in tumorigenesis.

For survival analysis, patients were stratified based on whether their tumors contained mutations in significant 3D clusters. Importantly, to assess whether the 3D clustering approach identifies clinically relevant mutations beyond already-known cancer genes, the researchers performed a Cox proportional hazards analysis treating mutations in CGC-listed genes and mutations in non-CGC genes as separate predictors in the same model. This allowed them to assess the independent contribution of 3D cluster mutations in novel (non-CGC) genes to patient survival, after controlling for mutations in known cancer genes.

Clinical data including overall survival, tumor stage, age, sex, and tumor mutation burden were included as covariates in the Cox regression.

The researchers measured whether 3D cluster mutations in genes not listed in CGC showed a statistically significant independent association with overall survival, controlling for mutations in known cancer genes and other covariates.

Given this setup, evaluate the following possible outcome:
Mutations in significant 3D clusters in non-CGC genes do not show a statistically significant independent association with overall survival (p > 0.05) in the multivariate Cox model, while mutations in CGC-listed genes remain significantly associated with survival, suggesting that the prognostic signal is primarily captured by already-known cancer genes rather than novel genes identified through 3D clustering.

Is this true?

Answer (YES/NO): NO